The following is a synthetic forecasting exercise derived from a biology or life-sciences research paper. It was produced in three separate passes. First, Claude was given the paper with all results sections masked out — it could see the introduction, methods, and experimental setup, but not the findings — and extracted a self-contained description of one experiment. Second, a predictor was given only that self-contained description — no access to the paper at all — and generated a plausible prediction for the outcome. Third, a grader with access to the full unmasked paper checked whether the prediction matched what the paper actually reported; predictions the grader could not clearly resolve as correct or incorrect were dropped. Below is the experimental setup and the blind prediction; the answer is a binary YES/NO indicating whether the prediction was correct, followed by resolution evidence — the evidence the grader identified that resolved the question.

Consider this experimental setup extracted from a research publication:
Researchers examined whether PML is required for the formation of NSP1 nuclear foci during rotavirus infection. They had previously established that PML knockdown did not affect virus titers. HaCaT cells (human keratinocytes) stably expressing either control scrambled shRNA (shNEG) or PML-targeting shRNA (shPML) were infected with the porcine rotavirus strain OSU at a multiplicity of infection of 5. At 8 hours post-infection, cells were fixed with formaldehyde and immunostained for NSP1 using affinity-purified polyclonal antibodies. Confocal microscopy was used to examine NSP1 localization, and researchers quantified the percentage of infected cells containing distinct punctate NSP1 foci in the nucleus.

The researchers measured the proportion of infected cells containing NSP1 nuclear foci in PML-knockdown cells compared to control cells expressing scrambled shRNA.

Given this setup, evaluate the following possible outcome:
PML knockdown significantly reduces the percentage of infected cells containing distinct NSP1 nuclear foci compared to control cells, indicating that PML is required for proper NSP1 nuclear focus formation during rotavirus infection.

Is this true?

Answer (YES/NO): YES